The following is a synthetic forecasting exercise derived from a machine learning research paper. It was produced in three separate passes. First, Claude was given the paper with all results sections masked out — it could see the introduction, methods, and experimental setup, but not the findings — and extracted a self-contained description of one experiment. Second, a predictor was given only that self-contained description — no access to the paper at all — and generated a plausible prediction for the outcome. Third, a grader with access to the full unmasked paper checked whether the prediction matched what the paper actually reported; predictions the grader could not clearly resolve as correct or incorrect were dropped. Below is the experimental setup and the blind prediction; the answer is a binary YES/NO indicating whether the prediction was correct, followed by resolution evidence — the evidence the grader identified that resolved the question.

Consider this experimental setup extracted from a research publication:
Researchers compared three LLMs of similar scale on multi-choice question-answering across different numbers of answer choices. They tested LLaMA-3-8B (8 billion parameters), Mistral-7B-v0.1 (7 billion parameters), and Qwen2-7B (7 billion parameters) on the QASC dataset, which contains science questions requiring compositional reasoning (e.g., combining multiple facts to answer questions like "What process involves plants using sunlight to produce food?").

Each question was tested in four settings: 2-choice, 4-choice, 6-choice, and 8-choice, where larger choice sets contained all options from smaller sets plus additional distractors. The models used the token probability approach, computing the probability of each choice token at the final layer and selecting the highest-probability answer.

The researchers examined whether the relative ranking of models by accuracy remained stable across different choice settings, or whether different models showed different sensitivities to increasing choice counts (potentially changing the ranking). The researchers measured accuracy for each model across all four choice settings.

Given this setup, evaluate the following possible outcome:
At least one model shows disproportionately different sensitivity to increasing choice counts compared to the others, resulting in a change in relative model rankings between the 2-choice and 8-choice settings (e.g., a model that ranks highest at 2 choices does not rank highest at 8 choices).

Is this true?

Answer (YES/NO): NO